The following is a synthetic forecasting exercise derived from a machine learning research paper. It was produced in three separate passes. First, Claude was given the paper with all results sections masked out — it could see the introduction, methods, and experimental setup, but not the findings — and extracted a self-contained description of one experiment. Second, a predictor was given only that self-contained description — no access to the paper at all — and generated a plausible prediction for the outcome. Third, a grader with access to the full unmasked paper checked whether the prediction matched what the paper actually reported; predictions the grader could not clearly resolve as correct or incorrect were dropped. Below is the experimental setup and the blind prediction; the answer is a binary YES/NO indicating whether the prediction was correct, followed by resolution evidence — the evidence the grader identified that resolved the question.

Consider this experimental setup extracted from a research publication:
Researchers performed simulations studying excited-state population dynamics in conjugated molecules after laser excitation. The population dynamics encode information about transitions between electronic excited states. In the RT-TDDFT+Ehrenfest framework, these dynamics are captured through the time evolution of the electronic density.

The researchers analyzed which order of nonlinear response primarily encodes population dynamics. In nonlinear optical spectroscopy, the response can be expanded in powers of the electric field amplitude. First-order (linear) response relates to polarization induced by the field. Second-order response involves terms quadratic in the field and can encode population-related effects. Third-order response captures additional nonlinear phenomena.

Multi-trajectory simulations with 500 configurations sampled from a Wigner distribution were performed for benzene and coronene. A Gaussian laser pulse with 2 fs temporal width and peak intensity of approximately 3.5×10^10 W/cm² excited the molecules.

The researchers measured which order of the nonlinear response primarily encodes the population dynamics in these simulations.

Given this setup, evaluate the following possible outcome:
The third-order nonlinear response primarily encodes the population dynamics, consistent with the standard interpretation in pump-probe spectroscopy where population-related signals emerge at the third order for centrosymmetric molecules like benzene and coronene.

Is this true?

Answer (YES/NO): NO